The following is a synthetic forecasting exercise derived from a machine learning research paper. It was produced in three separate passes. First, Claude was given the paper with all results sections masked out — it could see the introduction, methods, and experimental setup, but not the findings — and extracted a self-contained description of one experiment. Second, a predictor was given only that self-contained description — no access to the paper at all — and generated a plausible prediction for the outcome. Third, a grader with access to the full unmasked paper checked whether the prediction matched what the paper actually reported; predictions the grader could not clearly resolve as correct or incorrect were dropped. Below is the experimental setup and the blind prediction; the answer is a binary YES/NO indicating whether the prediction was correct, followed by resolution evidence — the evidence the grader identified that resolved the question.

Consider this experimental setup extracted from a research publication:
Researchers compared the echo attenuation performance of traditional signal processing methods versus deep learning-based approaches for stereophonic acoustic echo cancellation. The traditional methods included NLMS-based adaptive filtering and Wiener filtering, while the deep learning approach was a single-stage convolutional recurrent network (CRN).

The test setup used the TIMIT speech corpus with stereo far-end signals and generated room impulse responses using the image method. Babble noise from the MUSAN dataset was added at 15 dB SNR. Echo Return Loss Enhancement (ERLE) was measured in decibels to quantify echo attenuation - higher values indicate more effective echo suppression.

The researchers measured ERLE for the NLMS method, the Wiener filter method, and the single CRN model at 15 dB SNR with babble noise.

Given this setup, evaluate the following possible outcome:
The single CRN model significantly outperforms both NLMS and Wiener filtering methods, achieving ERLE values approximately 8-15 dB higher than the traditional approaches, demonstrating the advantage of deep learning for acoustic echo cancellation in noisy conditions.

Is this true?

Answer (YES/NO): NO